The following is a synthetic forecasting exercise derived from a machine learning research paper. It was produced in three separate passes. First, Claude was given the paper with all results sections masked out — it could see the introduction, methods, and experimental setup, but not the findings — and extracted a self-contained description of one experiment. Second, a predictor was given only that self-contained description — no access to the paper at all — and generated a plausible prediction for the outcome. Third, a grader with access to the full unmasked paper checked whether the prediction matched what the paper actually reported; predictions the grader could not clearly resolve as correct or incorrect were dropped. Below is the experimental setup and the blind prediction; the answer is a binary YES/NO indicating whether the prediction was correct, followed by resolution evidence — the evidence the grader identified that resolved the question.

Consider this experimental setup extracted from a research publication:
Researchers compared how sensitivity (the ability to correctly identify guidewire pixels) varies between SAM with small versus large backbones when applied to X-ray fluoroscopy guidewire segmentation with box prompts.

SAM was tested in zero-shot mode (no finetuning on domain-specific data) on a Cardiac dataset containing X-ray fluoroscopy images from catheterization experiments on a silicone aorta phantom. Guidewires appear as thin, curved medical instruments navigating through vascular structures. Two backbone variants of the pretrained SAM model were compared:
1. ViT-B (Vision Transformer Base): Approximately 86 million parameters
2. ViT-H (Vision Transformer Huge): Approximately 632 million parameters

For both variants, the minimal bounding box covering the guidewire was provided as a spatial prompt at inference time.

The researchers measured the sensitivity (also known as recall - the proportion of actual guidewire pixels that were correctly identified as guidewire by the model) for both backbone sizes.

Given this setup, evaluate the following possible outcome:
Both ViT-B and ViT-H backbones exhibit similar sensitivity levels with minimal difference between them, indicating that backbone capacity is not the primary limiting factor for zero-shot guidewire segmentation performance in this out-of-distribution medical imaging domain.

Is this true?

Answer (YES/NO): NO